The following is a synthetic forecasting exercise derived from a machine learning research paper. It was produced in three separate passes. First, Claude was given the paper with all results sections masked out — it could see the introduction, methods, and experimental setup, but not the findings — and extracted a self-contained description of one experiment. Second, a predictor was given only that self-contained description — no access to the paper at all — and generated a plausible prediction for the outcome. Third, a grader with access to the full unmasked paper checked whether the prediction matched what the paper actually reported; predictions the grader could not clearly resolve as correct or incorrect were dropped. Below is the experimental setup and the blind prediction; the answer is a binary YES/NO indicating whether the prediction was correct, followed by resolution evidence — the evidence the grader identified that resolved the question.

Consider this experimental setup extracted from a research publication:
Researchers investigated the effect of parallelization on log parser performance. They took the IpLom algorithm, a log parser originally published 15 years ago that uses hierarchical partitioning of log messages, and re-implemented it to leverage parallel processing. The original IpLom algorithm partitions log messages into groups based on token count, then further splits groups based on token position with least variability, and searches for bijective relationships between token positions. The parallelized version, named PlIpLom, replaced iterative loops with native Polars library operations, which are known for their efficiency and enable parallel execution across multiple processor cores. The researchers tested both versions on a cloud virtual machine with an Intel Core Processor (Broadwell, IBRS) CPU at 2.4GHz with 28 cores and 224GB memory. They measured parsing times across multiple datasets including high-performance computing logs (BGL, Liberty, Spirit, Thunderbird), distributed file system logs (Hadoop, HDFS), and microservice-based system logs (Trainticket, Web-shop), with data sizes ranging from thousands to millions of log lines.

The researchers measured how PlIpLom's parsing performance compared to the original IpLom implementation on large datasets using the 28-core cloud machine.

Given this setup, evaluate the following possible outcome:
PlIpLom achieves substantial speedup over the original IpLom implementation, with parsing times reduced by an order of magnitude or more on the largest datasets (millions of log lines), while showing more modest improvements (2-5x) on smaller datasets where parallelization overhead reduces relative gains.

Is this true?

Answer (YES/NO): NO